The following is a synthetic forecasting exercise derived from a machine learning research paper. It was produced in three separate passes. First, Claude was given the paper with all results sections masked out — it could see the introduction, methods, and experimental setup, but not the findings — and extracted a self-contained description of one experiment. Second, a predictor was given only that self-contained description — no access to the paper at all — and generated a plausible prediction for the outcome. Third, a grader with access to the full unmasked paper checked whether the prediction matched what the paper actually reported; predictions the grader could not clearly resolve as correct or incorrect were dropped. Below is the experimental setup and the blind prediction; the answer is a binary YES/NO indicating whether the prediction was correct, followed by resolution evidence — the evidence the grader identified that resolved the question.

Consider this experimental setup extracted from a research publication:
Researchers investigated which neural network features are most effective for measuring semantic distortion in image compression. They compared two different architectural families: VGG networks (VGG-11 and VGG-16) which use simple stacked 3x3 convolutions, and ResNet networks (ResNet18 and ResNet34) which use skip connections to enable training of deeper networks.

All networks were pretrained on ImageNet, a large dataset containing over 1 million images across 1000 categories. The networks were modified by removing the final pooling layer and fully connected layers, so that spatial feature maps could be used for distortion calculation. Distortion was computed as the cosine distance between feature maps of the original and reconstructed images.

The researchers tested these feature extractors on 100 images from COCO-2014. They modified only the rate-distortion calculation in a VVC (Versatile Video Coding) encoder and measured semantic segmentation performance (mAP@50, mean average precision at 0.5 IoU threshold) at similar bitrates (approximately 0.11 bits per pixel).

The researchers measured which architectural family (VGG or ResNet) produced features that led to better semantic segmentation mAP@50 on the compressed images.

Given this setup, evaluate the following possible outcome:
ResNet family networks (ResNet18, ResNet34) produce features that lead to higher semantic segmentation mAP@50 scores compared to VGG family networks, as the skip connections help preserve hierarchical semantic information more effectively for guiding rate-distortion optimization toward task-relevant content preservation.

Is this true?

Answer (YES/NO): NO